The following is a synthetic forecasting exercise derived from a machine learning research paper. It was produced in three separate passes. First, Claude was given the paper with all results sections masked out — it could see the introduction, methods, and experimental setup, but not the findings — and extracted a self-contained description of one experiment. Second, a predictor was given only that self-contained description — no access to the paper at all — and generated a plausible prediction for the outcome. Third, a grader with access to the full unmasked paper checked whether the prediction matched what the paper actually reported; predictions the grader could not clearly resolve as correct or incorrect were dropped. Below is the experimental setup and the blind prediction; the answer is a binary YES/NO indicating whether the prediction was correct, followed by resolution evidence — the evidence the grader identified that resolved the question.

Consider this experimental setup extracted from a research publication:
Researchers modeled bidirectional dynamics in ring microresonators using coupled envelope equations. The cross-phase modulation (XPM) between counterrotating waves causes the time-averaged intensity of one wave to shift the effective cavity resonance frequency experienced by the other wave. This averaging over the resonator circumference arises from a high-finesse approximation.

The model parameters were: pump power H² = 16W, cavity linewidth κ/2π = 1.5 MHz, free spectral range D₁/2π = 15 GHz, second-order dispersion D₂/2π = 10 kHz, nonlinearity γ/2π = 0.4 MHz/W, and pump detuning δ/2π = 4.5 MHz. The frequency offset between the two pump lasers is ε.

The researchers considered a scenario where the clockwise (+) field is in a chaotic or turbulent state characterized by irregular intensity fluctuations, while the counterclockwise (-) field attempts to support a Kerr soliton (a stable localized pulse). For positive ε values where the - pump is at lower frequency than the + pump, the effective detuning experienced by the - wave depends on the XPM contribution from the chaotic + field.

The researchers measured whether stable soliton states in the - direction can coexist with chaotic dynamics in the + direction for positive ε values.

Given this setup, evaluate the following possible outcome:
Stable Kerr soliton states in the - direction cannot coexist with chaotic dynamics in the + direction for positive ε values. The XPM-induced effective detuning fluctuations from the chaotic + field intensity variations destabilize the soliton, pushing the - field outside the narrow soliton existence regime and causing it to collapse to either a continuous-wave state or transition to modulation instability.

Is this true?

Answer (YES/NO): NO